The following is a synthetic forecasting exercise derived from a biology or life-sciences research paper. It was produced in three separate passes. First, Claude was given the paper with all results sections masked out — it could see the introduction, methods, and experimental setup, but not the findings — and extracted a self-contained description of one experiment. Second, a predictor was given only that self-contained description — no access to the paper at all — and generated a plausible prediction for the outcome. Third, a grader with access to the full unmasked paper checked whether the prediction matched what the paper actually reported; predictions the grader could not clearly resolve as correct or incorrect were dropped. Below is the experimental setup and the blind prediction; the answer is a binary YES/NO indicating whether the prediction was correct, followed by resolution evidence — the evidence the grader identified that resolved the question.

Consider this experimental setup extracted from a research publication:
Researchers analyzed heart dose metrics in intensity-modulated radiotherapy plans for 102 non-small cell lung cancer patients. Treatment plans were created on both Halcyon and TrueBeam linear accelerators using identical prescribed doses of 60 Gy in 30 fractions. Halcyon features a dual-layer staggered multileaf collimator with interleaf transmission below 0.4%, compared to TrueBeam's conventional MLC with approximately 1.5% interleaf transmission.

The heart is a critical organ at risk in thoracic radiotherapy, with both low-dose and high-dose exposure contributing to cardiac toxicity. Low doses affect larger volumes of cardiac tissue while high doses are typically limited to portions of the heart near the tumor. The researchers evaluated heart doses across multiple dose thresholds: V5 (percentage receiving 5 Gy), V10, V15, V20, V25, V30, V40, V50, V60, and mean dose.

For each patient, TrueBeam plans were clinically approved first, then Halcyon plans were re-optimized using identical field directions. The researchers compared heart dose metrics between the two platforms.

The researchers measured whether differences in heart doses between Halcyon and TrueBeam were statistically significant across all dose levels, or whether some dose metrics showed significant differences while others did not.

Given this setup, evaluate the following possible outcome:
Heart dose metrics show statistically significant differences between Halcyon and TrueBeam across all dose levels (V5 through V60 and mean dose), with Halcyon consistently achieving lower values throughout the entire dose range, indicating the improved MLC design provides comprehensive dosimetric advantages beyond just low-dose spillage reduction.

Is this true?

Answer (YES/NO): YES